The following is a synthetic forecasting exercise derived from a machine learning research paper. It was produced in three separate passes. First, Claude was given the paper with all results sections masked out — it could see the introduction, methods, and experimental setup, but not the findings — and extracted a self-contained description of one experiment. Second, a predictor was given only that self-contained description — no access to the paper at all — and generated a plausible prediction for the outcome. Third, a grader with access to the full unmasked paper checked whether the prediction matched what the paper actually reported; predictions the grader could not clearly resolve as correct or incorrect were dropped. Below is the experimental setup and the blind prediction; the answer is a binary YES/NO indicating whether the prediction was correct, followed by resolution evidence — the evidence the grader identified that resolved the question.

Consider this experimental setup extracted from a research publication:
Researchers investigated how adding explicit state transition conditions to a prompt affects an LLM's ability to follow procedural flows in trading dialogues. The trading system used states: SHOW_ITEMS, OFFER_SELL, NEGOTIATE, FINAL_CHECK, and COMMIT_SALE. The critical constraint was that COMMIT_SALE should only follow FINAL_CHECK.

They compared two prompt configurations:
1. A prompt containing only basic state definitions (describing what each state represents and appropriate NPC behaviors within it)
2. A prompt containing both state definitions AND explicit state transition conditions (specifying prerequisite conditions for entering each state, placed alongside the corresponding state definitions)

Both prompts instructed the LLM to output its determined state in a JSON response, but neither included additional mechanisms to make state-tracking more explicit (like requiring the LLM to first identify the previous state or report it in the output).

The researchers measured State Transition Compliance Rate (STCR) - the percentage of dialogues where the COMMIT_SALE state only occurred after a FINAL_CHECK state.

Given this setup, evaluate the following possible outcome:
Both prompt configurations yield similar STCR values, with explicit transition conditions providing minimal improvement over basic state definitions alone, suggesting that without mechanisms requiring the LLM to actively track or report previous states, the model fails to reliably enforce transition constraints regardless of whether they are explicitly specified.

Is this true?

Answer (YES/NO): NO